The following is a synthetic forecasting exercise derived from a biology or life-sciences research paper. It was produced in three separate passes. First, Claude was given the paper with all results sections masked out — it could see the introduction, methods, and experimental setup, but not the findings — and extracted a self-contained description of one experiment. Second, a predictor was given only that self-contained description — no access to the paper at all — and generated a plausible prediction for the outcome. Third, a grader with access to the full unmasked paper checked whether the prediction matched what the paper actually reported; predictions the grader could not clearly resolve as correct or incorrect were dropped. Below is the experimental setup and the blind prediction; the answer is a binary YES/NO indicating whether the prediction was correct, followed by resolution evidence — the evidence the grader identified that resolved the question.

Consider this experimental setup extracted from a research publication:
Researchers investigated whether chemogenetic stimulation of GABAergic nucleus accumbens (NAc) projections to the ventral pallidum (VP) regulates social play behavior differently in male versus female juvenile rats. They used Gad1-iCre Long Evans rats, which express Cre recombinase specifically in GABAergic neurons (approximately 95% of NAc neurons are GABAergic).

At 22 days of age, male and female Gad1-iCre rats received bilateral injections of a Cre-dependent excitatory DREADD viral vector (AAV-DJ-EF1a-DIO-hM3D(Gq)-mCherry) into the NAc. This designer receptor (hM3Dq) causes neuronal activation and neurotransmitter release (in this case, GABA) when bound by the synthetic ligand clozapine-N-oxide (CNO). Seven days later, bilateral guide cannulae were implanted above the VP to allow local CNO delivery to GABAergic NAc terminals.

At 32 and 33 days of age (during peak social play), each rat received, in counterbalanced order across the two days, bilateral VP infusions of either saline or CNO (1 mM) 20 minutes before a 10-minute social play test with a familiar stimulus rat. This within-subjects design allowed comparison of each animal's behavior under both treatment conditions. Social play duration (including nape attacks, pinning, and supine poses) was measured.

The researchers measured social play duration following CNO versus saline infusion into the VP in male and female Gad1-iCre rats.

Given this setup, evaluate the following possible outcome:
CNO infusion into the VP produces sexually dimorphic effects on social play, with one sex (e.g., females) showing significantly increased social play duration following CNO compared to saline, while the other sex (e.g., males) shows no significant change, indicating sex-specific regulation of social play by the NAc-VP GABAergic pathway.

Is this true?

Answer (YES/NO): NO